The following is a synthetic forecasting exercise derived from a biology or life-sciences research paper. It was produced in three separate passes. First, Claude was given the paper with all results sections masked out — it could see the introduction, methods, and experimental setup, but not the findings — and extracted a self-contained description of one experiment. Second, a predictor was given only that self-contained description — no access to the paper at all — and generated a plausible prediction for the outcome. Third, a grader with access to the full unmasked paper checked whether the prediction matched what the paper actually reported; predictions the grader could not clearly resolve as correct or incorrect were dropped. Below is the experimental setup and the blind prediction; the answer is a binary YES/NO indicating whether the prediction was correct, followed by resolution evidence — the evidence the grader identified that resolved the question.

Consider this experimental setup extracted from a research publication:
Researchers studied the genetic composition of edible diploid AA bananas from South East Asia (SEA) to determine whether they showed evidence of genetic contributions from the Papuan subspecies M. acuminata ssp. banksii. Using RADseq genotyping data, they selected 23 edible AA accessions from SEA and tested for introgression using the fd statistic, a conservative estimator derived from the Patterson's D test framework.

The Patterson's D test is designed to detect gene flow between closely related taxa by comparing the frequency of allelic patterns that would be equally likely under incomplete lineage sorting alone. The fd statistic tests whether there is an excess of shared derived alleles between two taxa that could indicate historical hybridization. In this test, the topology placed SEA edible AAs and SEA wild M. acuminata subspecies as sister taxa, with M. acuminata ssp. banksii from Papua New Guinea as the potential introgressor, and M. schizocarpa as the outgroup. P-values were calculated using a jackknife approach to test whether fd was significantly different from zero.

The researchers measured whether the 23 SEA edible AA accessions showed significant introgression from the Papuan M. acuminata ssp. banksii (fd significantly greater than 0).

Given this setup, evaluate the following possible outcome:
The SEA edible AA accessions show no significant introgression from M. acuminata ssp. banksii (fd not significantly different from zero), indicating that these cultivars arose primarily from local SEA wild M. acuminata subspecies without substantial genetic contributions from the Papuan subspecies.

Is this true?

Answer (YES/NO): NO